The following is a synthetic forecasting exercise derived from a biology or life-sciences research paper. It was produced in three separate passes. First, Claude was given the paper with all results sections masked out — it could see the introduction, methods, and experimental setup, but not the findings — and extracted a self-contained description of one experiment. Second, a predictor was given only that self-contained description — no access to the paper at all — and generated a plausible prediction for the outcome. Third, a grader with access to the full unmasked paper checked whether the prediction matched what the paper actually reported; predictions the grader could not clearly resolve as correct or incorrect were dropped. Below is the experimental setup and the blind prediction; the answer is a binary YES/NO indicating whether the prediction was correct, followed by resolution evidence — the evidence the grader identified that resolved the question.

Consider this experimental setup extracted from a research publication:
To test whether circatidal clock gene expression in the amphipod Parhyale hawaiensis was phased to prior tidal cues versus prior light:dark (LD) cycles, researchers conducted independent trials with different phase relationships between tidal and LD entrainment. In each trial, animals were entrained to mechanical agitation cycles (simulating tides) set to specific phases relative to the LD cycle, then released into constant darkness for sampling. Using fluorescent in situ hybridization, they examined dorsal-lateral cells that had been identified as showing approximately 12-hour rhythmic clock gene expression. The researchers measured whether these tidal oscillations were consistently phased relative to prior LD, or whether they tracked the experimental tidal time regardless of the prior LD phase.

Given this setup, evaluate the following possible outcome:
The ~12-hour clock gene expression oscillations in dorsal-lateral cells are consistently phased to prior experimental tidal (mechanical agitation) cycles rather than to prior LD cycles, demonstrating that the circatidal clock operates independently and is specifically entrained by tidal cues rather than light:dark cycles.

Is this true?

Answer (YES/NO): YES